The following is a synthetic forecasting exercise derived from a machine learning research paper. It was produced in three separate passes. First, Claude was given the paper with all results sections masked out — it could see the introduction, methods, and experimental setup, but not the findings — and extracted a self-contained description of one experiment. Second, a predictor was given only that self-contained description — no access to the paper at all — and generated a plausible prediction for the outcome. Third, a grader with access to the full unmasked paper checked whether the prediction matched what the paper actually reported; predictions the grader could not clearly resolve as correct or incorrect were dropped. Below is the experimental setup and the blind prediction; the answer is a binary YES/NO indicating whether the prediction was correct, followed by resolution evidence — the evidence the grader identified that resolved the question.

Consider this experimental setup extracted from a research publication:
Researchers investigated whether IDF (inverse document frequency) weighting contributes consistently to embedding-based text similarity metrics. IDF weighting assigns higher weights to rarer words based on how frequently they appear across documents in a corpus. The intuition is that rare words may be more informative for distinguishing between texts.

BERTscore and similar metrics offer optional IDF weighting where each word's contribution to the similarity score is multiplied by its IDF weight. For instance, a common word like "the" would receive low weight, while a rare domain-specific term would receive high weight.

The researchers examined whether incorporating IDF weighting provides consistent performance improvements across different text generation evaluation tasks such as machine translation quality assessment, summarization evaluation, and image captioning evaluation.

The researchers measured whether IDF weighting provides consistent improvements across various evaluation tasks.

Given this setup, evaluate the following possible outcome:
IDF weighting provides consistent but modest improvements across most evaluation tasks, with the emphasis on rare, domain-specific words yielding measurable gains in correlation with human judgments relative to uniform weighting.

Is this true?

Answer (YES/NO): NO